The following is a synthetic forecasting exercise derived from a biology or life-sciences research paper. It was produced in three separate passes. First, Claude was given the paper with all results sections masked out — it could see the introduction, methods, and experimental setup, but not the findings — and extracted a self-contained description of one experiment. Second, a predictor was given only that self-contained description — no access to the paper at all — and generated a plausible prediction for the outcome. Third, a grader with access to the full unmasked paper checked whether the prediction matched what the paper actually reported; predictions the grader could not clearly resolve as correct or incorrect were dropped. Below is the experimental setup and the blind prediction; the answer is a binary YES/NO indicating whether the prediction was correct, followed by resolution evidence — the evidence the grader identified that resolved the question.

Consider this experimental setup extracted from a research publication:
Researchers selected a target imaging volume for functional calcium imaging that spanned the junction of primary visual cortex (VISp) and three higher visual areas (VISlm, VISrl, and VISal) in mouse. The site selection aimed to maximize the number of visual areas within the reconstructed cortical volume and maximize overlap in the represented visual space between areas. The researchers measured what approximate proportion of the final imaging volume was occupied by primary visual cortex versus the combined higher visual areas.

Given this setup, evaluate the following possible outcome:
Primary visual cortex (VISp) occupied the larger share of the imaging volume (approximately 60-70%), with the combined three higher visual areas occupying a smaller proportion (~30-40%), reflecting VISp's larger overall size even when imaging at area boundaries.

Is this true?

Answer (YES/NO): NO